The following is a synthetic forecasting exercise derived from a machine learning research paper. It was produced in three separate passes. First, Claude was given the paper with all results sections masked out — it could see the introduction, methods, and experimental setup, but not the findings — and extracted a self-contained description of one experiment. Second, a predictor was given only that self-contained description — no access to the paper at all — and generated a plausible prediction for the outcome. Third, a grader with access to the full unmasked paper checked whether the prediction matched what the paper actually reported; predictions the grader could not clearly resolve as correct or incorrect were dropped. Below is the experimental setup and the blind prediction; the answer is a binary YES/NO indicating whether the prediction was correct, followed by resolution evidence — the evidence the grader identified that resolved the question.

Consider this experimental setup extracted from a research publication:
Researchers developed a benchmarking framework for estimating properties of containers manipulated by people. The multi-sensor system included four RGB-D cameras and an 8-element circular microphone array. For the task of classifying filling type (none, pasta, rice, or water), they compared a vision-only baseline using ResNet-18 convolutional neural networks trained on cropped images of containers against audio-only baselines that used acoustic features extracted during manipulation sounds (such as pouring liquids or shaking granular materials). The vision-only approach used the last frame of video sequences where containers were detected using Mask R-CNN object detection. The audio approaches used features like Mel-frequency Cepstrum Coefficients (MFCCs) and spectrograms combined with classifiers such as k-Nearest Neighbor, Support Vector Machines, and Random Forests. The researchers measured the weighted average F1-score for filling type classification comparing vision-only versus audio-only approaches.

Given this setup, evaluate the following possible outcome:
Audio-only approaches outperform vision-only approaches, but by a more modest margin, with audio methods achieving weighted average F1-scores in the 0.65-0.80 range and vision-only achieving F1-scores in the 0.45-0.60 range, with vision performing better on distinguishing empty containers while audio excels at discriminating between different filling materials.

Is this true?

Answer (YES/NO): NO